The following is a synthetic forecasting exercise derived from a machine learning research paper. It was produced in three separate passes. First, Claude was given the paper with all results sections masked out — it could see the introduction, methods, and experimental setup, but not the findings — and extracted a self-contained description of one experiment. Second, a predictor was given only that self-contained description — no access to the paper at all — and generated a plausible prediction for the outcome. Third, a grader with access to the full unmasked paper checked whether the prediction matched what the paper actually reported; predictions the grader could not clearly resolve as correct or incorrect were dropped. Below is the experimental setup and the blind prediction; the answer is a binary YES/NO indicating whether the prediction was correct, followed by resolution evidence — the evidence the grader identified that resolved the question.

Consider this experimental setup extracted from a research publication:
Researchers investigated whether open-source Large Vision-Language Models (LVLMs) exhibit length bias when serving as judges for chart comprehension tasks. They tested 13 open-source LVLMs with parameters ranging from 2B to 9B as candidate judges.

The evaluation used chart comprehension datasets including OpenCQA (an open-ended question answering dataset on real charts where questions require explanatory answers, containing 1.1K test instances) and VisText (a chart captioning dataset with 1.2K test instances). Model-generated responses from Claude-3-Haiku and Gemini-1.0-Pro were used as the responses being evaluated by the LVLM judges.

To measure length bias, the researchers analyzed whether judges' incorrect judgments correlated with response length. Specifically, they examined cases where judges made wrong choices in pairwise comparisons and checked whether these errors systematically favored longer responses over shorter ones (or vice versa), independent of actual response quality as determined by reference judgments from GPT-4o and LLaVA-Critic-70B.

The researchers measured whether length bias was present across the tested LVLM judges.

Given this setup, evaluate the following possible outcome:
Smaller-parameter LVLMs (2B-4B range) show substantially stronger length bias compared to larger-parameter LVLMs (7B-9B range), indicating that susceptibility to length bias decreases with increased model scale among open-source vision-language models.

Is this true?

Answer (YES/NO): NO